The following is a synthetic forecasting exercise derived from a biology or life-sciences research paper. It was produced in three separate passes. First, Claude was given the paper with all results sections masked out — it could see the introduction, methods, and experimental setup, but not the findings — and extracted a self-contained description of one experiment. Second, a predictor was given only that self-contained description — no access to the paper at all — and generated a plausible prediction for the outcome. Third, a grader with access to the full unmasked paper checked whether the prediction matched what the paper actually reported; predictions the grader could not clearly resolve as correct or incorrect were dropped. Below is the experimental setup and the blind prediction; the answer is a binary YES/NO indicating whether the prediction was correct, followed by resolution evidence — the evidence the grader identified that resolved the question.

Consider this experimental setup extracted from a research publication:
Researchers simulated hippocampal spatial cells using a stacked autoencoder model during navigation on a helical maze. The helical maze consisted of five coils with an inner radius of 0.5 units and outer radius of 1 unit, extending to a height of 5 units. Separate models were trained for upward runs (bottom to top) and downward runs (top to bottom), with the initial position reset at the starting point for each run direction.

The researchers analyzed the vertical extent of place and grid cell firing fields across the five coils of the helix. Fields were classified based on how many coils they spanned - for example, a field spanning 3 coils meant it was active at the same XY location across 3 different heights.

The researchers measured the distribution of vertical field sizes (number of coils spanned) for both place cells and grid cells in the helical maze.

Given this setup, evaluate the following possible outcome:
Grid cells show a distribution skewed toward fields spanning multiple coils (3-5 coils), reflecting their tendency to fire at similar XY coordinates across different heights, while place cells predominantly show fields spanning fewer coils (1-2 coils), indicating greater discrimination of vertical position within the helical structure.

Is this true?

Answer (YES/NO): NO